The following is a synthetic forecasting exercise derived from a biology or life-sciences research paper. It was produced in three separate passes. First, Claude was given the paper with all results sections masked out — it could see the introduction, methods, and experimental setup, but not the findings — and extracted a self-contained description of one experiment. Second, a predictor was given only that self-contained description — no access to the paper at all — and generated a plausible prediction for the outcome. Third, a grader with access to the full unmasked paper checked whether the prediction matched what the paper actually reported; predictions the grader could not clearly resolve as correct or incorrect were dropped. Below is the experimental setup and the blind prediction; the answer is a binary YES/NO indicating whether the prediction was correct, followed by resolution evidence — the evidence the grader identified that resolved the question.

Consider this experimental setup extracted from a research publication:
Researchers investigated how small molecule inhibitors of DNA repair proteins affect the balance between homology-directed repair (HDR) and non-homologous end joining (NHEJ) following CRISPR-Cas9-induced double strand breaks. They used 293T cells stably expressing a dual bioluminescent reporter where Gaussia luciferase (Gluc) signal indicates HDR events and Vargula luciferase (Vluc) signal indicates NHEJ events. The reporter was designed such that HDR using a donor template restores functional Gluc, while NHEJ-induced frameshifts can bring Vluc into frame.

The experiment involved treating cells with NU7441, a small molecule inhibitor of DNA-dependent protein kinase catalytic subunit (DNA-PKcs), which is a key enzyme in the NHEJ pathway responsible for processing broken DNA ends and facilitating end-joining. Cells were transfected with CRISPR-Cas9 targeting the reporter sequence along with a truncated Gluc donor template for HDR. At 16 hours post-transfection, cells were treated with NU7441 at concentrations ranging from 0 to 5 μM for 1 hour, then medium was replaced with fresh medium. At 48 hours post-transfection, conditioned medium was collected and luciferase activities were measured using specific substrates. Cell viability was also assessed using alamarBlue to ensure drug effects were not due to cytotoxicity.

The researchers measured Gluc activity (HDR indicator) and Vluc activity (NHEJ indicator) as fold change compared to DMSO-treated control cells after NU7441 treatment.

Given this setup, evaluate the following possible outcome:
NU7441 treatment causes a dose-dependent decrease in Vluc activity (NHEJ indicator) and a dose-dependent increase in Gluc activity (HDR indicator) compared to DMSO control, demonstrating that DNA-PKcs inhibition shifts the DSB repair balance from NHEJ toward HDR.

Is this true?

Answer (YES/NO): YES